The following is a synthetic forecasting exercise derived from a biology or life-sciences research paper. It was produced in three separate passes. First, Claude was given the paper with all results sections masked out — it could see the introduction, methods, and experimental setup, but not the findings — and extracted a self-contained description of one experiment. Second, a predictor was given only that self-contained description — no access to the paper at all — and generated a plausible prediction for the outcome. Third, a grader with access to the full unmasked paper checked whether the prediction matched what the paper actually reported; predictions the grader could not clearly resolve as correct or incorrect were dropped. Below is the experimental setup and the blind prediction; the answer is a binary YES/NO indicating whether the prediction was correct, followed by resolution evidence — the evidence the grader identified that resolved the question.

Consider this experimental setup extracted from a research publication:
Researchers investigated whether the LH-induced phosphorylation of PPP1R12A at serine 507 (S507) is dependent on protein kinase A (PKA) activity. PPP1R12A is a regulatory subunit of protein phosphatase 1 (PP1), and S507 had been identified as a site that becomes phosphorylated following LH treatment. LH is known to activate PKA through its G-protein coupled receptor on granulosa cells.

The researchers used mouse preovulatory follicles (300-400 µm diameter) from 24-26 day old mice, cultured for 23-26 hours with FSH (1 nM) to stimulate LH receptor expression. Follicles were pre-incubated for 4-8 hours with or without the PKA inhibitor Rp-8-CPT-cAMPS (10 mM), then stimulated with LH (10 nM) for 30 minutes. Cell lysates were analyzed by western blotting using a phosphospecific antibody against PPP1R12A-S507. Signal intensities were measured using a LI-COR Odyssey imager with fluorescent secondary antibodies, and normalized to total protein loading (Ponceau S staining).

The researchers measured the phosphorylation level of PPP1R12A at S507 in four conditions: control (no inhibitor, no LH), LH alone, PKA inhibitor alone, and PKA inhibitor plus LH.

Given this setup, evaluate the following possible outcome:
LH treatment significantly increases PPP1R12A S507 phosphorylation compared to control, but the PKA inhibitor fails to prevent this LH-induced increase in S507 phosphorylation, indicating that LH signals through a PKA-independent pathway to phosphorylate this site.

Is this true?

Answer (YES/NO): NO